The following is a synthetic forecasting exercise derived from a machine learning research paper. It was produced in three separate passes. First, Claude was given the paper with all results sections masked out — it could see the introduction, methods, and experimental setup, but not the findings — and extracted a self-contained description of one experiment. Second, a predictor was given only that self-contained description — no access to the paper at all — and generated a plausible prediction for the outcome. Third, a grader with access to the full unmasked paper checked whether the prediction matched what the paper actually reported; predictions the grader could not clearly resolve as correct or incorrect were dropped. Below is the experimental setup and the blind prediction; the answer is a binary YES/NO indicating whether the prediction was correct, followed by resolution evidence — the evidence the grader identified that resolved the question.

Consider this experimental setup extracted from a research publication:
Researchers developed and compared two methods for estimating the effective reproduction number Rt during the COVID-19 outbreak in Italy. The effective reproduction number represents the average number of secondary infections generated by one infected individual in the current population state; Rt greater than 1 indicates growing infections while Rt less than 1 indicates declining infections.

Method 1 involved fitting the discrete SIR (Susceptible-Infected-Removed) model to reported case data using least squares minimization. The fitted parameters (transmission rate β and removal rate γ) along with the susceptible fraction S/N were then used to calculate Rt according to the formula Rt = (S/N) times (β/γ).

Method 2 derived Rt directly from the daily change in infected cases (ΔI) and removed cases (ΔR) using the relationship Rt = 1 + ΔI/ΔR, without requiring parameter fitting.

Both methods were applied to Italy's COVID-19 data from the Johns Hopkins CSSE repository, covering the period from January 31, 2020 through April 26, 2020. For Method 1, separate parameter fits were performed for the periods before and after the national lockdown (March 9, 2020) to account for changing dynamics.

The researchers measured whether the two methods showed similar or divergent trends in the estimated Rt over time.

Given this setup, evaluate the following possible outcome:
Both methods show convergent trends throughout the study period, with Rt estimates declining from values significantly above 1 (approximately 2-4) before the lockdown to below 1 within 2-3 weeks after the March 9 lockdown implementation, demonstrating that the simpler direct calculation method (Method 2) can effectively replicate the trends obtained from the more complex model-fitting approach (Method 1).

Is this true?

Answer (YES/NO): NO